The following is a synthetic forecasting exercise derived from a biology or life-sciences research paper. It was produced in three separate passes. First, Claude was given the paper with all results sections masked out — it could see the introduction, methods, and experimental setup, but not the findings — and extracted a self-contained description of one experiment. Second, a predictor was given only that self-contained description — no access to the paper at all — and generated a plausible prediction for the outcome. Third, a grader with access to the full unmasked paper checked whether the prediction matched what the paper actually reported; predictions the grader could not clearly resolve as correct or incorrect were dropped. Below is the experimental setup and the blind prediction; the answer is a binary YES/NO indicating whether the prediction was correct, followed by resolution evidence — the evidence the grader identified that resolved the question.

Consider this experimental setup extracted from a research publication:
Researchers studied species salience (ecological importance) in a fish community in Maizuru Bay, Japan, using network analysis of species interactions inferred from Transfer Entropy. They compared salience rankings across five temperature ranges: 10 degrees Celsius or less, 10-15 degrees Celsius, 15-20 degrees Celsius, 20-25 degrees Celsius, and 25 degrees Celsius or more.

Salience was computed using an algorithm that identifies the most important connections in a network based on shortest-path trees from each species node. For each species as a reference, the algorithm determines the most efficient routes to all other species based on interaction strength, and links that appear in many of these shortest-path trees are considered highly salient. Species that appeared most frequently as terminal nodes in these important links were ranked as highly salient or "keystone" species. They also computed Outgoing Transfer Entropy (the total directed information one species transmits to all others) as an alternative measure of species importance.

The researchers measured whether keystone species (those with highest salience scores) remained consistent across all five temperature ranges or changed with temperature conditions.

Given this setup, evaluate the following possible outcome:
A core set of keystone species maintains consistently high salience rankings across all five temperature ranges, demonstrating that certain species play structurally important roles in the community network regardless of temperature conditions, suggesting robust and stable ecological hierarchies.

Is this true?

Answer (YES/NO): NO